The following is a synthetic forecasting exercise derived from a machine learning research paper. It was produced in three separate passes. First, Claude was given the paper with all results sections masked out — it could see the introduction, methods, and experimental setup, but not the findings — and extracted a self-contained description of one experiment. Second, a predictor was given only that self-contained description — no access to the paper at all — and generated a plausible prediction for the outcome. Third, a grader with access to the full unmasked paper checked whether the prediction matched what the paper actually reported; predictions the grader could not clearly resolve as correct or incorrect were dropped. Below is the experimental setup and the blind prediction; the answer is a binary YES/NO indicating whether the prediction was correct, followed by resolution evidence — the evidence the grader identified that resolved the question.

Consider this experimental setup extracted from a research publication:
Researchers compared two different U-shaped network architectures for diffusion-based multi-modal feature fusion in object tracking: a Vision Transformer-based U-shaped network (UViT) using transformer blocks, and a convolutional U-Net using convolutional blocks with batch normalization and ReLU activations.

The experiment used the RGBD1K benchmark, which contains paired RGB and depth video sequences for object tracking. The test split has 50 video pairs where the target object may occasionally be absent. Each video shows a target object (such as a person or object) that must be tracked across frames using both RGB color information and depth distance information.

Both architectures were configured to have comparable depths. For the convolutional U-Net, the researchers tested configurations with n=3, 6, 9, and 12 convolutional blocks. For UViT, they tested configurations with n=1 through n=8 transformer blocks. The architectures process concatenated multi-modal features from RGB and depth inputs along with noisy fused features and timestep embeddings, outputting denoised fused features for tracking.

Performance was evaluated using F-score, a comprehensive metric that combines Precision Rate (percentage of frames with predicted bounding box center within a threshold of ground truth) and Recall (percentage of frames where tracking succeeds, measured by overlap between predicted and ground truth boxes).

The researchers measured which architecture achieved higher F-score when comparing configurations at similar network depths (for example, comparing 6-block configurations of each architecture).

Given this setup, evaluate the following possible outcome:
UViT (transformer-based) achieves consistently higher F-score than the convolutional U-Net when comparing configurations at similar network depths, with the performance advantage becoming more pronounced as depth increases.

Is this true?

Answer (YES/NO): NO